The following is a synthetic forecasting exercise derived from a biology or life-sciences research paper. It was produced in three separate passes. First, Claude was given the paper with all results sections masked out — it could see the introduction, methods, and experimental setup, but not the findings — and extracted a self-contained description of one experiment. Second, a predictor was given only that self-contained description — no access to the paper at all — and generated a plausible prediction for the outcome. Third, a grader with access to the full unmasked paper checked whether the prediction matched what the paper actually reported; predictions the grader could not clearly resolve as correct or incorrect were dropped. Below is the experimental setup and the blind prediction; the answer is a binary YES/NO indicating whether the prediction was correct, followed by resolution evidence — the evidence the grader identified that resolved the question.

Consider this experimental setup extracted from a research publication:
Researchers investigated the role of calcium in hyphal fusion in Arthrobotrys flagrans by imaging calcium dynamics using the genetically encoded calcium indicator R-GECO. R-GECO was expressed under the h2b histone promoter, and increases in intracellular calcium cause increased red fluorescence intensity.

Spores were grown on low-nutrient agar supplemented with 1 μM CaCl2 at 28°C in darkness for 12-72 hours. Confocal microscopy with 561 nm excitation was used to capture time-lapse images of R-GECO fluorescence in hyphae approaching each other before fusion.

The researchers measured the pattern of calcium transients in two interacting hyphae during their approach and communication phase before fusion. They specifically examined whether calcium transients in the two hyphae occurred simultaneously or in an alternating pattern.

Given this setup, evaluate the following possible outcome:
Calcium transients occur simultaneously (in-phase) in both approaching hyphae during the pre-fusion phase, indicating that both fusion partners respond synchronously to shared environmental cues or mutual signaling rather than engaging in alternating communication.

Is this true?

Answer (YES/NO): NO